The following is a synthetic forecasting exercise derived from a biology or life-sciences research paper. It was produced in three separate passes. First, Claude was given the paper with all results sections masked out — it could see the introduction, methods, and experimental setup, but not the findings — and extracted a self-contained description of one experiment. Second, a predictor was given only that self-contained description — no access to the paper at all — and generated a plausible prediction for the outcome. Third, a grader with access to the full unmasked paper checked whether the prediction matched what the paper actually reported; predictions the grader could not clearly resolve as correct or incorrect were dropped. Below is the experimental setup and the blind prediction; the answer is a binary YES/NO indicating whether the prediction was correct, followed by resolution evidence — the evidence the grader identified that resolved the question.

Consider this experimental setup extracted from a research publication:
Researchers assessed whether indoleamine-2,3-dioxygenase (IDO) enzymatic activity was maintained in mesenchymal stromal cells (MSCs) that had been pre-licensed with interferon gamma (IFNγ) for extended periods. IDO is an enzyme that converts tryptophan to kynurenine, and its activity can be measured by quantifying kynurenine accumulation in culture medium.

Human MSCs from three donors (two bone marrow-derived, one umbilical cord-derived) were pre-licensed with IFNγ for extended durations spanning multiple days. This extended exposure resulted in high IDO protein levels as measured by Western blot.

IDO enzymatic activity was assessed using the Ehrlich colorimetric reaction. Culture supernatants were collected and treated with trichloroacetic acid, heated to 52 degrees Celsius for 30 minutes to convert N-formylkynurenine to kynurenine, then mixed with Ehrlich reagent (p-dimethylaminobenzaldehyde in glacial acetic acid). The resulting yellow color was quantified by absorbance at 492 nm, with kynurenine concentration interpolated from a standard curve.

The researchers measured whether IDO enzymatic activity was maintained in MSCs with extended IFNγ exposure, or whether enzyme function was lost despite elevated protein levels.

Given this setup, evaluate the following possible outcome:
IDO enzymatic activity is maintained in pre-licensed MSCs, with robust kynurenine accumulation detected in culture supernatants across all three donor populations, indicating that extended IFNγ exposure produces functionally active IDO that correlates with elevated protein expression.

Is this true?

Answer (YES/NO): YES